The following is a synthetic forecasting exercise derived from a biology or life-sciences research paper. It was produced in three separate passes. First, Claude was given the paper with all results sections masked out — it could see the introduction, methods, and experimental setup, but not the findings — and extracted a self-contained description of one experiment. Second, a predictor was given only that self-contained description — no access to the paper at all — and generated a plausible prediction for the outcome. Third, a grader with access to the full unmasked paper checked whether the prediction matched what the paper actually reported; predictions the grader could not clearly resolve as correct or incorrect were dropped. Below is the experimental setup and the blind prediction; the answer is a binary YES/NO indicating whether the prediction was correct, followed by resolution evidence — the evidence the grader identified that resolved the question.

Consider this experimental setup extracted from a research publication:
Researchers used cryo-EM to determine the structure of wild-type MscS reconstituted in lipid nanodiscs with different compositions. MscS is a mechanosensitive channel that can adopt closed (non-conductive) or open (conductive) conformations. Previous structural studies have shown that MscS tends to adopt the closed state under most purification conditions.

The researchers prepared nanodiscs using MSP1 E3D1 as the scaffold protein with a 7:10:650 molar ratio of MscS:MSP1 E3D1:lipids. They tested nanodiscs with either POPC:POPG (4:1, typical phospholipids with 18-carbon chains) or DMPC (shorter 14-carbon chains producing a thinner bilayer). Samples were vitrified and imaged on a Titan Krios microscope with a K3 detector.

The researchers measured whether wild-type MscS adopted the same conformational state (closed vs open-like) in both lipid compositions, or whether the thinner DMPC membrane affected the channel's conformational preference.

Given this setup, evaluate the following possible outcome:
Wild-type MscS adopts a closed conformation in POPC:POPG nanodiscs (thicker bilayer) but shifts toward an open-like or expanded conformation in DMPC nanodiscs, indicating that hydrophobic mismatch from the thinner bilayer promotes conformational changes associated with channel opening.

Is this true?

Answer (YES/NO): YES